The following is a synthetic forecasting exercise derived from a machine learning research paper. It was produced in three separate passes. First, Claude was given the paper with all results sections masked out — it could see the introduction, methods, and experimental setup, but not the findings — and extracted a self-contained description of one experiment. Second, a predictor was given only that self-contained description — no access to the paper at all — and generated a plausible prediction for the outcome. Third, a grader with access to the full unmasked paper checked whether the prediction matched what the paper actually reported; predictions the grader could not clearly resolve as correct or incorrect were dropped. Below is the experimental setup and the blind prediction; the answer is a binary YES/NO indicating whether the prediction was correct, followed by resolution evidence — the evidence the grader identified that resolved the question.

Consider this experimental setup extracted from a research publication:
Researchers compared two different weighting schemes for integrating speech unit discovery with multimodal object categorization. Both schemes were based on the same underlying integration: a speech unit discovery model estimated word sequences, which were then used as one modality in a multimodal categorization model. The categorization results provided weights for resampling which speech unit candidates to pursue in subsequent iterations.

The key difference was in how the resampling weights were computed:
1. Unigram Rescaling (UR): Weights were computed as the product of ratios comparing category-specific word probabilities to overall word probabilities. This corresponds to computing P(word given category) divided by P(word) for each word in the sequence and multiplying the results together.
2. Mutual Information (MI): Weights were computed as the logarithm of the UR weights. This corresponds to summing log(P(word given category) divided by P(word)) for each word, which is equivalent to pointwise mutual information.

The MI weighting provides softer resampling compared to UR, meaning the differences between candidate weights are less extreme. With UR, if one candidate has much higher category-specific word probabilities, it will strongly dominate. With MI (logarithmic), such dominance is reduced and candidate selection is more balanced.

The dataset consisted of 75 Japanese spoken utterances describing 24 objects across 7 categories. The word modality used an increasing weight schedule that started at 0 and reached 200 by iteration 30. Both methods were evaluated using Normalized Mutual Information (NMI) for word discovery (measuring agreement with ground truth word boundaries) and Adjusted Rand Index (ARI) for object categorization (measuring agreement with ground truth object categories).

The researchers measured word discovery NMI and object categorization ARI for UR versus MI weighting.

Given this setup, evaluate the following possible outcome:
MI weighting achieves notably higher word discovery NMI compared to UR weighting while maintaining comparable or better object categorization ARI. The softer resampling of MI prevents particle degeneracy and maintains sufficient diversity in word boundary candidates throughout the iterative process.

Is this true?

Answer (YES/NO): NO